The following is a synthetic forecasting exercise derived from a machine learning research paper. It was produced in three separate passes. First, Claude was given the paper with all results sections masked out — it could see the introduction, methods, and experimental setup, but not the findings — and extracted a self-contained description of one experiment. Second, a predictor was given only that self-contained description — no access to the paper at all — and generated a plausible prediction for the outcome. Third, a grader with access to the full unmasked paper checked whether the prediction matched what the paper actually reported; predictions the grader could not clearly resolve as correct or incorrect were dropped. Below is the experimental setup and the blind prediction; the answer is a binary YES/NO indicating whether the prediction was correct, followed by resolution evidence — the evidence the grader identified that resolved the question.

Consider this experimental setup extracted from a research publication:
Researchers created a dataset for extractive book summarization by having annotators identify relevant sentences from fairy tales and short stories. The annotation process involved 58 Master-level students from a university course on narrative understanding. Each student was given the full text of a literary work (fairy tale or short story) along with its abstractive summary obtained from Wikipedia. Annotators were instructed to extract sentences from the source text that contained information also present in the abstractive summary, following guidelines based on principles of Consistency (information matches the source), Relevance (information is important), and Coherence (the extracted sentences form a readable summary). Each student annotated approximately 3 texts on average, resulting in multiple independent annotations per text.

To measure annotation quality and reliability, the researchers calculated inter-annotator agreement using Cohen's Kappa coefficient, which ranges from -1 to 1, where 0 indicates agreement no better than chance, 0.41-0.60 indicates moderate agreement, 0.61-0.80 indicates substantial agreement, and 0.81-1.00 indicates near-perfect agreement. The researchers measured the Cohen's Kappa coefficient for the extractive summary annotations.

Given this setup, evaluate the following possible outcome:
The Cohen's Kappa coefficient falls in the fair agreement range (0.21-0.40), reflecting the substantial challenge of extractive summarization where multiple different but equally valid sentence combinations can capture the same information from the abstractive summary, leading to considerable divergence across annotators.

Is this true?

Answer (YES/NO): NO